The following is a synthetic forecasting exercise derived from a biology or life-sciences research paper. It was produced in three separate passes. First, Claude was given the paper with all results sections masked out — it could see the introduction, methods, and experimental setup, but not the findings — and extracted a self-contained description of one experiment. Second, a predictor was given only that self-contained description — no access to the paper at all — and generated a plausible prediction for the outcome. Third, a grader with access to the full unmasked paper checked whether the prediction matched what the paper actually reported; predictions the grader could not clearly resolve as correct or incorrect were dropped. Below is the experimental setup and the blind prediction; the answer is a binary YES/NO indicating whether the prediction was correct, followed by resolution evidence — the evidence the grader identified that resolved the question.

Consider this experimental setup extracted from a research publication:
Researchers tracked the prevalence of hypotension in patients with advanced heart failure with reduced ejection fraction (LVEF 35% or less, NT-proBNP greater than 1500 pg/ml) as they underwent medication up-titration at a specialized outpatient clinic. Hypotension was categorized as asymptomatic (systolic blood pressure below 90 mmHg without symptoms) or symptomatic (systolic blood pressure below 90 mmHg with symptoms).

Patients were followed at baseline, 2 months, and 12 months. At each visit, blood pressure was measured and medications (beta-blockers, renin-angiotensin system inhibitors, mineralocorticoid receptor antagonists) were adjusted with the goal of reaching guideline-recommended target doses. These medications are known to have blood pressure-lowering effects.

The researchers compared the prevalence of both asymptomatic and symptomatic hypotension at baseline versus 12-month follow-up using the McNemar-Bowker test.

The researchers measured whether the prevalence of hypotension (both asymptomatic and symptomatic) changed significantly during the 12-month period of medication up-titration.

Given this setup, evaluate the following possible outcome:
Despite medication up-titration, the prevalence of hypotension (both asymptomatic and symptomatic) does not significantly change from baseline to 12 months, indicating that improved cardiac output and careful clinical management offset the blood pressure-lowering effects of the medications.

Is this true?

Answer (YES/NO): YES